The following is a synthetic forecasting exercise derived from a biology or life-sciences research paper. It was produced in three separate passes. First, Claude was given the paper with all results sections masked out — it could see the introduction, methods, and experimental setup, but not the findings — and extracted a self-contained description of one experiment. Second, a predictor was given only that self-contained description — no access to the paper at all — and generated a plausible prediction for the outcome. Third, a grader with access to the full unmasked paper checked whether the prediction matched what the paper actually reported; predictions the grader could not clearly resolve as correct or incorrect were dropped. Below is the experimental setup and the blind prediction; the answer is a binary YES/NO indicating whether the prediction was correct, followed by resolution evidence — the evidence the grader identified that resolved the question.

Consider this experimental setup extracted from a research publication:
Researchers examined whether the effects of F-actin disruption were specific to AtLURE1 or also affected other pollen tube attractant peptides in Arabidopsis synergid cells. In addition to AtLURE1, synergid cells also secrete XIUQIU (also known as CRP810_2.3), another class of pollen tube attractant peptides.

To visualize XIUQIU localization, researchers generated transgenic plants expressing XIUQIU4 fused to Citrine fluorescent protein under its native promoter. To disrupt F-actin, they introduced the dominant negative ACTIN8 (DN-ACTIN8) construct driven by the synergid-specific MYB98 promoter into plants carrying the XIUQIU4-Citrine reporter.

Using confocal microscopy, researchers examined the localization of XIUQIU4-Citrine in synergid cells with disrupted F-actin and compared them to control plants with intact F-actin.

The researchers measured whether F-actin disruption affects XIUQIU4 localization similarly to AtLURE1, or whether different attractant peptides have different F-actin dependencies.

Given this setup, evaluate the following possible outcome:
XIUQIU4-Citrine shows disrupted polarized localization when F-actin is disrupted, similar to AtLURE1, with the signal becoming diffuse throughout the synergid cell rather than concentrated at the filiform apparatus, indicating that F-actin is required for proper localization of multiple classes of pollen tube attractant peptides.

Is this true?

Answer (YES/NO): YES